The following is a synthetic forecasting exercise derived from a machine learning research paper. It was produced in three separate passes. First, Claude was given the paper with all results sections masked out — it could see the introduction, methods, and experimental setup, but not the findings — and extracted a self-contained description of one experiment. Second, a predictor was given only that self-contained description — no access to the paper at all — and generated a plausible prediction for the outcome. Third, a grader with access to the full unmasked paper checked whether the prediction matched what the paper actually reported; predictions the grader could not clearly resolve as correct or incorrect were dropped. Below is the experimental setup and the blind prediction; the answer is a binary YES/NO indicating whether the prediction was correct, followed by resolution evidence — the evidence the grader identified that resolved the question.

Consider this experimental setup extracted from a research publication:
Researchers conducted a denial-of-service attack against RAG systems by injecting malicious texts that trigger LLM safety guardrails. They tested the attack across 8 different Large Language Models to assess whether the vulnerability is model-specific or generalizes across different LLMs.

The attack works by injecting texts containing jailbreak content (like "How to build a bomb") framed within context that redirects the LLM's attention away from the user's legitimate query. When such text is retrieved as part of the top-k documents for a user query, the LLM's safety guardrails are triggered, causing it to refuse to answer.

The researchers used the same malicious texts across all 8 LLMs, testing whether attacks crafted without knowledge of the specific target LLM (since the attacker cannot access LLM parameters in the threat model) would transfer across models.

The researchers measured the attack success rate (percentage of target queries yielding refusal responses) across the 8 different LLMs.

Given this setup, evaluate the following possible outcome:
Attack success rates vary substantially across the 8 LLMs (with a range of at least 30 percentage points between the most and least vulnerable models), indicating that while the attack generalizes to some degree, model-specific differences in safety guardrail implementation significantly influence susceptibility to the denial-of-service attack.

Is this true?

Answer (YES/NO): YES